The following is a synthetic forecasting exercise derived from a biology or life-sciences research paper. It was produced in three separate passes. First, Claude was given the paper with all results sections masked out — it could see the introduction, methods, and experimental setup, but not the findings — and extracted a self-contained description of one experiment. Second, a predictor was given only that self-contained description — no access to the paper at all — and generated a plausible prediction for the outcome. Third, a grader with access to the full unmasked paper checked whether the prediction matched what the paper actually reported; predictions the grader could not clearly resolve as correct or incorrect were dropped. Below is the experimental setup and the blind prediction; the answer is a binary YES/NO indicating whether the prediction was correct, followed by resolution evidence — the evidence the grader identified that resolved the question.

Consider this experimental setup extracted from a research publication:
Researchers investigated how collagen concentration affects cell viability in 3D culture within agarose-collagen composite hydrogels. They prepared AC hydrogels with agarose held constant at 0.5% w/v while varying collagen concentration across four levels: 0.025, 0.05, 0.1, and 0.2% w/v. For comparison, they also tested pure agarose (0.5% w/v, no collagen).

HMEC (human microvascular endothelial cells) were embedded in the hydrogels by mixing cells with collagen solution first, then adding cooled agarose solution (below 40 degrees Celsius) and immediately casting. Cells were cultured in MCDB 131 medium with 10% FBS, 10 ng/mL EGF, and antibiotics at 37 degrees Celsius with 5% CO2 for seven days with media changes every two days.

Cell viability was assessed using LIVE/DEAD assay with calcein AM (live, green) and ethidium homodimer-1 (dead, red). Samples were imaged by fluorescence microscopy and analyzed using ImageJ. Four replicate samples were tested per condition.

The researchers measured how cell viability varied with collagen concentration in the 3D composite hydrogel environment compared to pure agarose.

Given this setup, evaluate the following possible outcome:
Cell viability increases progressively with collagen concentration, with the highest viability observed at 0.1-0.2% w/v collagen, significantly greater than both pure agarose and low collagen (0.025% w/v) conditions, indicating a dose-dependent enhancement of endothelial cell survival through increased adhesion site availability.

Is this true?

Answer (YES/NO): NO